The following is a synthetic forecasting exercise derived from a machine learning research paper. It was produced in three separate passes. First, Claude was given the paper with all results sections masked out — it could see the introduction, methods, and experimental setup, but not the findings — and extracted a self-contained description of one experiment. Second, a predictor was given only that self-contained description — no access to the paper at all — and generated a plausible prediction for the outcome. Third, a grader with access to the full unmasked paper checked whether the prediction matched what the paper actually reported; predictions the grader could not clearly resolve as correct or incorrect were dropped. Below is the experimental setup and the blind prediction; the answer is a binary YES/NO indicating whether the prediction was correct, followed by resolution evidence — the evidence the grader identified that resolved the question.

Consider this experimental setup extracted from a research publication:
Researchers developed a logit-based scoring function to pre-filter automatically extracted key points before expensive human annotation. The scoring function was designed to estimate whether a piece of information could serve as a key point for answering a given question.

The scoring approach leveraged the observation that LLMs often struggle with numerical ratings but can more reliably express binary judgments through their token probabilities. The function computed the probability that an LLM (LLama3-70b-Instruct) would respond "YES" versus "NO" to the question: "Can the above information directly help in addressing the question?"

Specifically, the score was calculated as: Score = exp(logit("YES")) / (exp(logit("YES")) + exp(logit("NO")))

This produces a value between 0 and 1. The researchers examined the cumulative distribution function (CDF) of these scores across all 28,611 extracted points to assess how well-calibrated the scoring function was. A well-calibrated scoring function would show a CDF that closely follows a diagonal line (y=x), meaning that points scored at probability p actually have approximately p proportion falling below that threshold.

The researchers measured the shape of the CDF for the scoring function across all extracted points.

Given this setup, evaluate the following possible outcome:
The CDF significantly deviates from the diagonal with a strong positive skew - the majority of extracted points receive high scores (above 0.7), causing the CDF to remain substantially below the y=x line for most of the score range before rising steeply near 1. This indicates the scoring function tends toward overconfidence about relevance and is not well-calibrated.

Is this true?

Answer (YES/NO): NO